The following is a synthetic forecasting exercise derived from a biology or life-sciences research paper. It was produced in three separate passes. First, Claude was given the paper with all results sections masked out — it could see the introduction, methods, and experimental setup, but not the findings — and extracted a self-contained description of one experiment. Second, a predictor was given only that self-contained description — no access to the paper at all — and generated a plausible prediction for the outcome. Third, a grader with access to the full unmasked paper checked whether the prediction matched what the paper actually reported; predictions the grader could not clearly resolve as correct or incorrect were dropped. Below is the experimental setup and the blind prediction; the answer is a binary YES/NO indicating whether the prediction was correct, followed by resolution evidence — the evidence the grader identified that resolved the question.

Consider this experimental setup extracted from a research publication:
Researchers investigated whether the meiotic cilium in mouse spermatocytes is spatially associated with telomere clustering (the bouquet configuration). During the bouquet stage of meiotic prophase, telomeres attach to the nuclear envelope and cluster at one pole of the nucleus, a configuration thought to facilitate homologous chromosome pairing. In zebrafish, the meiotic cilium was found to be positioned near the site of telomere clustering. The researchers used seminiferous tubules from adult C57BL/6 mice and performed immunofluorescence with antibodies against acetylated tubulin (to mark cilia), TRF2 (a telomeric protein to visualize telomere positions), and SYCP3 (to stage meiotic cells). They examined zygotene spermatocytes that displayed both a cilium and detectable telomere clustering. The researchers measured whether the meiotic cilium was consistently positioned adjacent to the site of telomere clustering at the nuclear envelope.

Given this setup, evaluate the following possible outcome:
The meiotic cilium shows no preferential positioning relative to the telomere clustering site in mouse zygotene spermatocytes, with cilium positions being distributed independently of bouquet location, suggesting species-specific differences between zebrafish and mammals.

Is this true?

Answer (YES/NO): YES